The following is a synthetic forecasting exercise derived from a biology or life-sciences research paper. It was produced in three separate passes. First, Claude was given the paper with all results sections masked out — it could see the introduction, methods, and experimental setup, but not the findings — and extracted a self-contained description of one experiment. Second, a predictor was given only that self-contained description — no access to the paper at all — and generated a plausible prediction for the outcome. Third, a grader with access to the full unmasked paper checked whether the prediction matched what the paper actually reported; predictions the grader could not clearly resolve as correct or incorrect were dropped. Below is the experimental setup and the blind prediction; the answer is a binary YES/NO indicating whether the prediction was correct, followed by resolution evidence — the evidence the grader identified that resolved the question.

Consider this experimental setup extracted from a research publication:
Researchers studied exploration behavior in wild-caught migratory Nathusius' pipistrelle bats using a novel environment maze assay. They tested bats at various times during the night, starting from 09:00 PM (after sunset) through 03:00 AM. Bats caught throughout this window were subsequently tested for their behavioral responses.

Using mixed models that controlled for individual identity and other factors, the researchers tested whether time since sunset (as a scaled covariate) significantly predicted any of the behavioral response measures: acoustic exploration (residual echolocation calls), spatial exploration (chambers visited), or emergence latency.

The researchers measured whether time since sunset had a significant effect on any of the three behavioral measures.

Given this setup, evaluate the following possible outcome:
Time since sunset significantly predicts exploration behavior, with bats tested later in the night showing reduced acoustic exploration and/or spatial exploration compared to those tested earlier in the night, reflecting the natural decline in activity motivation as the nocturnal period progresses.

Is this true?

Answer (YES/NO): NO